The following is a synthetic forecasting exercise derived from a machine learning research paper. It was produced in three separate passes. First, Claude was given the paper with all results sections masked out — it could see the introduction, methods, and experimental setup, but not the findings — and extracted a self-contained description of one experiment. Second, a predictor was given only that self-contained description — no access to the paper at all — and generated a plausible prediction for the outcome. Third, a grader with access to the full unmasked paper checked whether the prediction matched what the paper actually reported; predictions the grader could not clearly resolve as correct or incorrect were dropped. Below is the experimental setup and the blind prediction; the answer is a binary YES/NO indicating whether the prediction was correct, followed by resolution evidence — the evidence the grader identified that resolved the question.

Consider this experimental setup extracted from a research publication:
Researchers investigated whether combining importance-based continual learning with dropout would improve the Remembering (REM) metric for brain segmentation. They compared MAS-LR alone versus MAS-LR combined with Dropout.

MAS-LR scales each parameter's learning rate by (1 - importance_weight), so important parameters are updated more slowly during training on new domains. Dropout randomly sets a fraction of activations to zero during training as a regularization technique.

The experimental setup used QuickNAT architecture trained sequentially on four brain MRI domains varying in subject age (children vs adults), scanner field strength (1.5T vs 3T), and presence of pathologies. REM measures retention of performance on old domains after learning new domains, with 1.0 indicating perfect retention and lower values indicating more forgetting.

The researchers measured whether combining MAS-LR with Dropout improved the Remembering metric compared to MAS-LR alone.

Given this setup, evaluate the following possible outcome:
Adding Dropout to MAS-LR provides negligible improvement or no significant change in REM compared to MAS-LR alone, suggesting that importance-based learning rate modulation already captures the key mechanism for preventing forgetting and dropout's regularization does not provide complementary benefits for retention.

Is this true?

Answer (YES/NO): NO